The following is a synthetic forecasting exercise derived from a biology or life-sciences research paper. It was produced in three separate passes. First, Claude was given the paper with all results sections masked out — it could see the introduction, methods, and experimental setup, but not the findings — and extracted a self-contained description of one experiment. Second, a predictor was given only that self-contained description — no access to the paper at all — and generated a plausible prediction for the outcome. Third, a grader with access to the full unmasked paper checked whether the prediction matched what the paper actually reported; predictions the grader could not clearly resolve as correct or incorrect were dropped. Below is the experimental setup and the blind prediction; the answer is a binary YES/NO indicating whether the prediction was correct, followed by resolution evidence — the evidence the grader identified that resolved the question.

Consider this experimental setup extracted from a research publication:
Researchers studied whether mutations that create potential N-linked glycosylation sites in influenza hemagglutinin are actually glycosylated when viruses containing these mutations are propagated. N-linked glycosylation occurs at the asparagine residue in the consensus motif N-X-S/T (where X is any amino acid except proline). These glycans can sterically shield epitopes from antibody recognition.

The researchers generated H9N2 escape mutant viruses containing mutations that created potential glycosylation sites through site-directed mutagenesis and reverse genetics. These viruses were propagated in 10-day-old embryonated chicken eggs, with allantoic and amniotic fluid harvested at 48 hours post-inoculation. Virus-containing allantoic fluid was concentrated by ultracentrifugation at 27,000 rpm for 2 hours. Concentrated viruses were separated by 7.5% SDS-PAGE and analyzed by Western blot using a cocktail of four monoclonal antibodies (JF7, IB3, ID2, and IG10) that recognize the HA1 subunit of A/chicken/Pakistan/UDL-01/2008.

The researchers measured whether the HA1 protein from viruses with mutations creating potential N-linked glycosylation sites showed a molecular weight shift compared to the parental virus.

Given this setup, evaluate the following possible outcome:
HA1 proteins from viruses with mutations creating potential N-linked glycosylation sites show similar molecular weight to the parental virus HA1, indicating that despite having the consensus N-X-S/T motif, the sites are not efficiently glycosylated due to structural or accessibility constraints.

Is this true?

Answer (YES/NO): NO